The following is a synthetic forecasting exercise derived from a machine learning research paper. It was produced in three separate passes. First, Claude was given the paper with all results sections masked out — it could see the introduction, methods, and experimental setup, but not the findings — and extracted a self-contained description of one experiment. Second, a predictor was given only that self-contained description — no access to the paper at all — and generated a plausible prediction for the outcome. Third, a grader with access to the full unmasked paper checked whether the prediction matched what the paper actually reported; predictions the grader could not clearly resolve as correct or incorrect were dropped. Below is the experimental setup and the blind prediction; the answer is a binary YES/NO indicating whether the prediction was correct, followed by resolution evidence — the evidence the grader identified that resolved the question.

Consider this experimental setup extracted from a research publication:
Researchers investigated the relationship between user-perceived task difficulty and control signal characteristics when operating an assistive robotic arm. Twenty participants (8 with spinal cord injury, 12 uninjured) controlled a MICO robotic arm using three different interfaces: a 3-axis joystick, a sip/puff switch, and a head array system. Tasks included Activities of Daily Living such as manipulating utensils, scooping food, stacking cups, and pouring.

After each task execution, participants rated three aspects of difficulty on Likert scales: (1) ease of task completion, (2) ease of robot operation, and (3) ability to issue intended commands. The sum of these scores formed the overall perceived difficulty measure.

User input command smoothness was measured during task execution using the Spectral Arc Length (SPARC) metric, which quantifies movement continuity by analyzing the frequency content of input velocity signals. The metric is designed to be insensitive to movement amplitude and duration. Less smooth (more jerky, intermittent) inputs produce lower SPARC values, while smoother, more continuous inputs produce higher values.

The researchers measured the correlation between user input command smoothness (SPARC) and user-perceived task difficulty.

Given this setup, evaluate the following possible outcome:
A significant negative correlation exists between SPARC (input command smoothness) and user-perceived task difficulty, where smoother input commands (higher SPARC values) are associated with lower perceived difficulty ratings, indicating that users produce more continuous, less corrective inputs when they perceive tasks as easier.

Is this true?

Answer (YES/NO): YES